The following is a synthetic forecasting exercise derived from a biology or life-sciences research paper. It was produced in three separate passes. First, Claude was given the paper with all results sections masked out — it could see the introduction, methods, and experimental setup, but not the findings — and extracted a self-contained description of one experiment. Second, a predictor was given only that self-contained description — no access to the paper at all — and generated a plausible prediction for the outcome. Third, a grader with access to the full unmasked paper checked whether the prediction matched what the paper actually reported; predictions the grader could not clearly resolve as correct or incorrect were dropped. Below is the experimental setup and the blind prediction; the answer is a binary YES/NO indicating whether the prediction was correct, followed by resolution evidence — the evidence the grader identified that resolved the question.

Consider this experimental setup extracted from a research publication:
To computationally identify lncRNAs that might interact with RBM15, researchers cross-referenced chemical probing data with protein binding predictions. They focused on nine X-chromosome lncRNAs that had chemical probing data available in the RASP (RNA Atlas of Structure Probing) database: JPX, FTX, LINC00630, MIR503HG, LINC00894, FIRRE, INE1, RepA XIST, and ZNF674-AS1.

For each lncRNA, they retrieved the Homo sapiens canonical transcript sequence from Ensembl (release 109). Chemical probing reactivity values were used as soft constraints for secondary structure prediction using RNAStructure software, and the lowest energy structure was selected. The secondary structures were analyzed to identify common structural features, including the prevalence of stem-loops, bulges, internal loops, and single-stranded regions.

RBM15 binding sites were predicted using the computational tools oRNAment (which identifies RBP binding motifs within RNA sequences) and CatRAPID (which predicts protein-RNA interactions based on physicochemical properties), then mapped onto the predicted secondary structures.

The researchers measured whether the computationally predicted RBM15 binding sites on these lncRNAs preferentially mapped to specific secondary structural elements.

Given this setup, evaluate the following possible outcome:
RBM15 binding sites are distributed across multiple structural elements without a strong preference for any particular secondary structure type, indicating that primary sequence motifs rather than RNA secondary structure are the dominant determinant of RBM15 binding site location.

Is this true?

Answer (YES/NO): NO